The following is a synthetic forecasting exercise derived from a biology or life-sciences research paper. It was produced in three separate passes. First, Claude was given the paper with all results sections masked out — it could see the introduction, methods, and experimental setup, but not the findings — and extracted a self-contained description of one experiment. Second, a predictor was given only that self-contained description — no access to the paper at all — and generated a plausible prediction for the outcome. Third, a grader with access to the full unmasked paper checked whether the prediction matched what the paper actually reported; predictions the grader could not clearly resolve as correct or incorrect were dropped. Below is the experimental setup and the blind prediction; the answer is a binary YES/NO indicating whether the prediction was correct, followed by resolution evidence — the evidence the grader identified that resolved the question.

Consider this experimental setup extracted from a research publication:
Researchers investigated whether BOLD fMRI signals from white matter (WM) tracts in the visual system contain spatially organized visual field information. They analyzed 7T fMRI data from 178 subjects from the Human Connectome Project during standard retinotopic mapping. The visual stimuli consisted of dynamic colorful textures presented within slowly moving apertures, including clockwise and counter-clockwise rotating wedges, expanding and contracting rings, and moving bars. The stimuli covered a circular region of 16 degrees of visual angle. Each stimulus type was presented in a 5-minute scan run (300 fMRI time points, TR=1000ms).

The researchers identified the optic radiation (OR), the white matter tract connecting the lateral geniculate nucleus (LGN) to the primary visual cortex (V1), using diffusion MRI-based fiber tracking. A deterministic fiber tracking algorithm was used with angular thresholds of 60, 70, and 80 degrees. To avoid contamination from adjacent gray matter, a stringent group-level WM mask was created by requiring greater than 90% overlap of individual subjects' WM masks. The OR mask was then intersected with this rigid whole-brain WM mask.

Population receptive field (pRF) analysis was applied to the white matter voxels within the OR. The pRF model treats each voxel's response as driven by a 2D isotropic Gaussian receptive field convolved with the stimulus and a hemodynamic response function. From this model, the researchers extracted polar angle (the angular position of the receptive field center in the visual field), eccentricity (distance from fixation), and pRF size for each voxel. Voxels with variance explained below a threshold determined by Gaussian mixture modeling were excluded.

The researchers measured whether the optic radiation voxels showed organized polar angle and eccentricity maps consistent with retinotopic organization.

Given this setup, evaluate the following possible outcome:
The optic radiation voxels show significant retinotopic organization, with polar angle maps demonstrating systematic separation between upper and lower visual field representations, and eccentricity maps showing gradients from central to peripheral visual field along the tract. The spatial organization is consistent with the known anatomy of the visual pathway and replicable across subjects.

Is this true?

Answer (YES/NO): YES